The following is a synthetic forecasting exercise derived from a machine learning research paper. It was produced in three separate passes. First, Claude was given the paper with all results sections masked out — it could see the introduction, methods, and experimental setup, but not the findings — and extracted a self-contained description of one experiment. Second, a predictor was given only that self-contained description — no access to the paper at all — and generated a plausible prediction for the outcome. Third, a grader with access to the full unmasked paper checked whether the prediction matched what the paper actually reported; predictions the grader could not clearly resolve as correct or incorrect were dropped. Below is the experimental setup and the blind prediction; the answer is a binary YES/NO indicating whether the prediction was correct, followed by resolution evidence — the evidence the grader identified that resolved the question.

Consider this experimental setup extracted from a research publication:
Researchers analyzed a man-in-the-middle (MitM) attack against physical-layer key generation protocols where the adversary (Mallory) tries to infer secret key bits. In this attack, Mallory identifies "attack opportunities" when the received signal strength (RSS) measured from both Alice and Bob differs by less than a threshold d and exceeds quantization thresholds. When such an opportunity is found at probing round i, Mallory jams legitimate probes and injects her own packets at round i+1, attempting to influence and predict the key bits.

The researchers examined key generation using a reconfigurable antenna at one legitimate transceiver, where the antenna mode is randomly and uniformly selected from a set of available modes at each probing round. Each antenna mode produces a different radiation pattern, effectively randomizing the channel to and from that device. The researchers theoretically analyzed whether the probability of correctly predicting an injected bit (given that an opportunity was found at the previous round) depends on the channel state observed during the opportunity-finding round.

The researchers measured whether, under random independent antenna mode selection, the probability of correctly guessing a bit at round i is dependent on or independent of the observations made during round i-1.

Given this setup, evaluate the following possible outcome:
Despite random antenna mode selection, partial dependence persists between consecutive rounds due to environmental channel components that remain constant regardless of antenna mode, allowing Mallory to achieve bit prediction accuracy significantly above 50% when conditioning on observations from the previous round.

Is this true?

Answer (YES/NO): NO